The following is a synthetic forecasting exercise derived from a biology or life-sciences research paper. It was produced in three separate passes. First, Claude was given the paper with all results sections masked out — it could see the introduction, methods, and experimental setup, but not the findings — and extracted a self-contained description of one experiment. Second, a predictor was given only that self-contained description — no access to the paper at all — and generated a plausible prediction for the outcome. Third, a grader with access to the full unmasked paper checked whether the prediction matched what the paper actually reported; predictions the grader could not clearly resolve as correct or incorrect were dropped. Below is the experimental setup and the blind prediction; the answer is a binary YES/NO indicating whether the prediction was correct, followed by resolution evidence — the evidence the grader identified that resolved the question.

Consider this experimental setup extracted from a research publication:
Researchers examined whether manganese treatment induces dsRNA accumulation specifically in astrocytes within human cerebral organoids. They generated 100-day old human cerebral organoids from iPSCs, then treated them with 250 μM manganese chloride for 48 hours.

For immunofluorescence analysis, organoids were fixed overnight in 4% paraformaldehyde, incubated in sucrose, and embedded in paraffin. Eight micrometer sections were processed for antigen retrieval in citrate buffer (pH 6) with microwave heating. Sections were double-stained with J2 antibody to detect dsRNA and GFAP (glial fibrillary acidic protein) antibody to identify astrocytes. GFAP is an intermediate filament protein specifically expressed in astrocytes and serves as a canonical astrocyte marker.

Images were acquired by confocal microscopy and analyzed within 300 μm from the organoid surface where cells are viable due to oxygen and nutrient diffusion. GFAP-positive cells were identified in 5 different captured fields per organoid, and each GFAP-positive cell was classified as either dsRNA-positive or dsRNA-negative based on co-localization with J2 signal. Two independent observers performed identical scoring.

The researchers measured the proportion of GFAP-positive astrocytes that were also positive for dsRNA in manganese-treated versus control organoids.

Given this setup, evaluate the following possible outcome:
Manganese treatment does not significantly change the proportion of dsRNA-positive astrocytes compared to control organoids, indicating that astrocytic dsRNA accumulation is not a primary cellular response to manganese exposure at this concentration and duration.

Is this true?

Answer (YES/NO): NO